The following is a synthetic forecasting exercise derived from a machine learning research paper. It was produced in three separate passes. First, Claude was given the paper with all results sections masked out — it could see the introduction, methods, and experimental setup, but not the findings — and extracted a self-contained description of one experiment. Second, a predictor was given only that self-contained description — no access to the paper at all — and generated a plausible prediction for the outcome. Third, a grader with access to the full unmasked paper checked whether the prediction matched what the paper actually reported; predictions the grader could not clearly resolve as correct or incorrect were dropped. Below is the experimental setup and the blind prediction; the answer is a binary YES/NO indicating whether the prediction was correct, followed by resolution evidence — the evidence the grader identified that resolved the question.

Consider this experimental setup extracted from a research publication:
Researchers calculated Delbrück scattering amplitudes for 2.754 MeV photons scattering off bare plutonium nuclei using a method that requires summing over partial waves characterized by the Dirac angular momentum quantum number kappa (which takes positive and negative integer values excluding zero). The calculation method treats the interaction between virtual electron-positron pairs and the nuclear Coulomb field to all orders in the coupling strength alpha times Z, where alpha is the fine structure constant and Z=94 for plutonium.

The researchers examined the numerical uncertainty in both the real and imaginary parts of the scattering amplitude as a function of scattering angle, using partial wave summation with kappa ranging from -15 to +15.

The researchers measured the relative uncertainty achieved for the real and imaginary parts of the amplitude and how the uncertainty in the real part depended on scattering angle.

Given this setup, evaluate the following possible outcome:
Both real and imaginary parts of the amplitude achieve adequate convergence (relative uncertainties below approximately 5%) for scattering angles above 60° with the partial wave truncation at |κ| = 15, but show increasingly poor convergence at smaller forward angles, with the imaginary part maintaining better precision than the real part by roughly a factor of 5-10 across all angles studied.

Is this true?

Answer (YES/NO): NO